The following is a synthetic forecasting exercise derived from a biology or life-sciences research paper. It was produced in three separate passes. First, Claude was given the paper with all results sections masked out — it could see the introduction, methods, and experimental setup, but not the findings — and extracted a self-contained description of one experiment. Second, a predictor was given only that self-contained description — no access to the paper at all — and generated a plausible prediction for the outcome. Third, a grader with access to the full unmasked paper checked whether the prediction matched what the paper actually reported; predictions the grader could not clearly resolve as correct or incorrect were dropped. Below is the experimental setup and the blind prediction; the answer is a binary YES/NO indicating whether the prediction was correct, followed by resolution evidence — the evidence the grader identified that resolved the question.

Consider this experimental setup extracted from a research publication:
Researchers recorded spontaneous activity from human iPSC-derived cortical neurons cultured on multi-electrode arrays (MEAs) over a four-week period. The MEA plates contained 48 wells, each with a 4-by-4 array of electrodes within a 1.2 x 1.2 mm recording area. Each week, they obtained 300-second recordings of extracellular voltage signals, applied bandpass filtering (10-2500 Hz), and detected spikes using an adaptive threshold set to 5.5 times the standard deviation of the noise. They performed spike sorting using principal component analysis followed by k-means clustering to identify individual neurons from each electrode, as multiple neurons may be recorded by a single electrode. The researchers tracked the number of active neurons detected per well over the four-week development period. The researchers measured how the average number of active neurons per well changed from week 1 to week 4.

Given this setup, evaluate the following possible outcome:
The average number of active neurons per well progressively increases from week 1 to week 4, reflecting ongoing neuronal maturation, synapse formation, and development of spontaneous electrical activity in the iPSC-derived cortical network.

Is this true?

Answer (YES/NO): YES